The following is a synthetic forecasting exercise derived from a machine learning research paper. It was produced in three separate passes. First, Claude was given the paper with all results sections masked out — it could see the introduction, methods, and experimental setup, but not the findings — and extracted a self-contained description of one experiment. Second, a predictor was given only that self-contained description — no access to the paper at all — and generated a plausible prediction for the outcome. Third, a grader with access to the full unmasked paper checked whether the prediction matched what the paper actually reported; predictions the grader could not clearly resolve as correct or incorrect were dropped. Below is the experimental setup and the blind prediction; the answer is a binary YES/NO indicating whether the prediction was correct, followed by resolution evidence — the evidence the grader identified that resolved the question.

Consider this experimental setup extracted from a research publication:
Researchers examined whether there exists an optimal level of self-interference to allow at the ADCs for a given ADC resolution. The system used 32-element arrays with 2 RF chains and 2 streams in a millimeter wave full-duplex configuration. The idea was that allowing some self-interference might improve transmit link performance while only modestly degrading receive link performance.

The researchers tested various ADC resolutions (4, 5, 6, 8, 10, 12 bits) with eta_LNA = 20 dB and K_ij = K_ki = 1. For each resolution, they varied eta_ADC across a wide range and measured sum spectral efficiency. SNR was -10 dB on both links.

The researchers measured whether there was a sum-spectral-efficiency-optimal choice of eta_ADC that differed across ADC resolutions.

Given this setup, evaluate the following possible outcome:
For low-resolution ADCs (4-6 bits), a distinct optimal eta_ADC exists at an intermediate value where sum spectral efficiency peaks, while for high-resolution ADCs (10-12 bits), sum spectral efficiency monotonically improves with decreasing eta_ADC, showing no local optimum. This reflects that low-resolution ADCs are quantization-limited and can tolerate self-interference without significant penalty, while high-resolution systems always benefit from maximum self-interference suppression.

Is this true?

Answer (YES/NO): NO